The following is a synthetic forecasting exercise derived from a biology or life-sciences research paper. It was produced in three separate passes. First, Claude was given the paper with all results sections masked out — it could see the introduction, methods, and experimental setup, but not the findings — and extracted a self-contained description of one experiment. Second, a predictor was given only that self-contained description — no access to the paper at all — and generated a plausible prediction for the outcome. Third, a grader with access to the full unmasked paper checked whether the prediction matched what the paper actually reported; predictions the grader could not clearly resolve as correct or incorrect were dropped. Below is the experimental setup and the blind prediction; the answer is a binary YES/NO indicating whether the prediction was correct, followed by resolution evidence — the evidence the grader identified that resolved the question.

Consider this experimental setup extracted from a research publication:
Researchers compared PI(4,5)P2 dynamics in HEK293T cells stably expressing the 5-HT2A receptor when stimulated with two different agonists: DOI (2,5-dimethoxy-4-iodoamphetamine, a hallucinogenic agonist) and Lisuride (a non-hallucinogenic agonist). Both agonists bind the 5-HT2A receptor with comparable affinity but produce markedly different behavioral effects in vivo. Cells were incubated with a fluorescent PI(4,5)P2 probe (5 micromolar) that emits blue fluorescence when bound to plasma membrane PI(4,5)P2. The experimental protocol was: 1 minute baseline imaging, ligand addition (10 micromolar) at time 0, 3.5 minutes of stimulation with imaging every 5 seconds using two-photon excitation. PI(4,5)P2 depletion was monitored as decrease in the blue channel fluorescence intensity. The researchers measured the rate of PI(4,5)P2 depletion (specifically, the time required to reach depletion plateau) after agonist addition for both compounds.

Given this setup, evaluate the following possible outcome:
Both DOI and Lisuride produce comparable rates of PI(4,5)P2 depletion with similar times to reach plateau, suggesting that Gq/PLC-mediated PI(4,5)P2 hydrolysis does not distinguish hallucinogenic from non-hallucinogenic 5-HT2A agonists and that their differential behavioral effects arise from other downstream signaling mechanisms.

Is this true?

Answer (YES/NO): NO